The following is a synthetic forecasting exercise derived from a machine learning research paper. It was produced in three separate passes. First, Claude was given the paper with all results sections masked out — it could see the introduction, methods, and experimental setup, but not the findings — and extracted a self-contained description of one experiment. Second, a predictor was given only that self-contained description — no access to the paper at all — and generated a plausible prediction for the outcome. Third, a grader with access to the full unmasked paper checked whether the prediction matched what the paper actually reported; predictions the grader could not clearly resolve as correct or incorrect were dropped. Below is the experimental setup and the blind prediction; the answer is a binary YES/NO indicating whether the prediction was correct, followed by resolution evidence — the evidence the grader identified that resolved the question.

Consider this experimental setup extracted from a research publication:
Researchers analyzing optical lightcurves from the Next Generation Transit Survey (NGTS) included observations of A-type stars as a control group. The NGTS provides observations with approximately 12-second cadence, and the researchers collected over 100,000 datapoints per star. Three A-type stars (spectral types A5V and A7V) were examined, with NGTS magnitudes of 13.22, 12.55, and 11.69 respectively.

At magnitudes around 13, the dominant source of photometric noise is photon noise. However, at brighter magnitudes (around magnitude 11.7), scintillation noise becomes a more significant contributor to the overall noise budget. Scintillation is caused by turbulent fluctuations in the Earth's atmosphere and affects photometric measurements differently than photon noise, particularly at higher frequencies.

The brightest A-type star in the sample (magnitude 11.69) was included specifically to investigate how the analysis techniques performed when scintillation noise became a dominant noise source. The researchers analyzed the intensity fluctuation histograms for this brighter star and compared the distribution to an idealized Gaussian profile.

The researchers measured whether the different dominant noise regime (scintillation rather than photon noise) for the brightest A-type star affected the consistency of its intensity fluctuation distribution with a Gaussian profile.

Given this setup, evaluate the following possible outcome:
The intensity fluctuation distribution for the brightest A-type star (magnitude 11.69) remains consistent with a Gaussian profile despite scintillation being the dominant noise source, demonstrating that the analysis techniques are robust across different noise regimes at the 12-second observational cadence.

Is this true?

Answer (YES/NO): NO